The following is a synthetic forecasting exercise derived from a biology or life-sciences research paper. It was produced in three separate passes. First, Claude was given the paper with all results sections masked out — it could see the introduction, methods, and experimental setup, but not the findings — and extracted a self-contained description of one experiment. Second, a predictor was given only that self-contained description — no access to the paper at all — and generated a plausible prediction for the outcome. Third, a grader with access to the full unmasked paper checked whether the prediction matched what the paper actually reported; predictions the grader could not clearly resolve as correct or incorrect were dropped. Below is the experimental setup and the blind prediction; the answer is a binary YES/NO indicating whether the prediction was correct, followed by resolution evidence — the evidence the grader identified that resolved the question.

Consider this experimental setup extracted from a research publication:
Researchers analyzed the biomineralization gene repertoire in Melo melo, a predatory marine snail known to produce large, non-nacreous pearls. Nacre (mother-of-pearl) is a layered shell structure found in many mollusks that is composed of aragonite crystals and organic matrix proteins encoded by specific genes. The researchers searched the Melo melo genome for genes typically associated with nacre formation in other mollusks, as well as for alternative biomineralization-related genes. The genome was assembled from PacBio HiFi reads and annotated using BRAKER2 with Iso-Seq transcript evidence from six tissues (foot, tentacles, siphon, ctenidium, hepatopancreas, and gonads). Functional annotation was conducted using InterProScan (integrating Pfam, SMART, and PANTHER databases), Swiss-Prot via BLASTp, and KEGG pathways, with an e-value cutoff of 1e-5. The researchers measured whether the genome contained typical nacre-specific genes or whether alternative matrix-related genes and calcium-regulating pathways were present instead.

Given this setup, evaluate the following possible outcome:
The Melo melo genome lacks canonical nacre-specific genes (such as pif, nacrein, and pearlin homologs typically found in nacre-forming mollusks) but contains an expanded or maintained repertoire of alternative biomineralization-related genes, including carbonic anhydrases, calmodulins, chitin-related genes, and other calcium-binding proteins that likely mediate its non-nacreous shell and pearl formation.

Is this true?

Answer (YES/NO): YES